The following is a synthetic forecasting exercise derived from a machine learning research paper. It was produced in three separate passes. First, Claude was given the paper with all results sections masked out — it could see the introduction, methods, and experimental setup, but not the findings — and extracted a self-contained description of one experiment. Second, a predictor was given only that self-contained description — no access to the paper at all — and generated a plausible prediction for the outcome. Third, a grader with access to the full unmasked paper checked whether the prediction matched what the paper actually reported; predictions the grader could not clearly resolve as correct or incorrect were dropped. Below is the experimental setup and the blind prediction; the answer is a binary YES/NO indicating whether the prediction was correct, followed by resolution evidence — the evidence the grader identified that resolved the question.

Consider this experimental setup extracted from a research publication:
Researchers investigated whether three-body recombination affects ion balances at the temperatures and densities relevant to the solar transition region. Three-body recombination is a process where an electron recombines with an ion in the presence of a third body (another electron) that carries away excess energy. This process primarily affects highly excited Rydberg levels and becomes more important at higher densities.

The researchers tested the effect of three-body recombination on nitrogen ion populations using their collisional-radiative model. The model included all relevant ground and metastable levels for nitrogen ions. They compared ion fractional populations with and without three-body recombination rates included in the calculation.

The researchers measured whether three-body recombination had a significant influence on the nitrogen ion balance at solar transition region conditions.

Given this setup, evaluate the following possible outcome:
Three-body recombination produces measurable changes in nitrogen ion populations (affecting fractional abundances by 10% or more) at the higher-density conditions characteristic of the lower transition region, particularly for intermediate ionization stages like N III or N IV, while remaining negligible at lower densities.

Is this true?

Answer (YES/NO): NO